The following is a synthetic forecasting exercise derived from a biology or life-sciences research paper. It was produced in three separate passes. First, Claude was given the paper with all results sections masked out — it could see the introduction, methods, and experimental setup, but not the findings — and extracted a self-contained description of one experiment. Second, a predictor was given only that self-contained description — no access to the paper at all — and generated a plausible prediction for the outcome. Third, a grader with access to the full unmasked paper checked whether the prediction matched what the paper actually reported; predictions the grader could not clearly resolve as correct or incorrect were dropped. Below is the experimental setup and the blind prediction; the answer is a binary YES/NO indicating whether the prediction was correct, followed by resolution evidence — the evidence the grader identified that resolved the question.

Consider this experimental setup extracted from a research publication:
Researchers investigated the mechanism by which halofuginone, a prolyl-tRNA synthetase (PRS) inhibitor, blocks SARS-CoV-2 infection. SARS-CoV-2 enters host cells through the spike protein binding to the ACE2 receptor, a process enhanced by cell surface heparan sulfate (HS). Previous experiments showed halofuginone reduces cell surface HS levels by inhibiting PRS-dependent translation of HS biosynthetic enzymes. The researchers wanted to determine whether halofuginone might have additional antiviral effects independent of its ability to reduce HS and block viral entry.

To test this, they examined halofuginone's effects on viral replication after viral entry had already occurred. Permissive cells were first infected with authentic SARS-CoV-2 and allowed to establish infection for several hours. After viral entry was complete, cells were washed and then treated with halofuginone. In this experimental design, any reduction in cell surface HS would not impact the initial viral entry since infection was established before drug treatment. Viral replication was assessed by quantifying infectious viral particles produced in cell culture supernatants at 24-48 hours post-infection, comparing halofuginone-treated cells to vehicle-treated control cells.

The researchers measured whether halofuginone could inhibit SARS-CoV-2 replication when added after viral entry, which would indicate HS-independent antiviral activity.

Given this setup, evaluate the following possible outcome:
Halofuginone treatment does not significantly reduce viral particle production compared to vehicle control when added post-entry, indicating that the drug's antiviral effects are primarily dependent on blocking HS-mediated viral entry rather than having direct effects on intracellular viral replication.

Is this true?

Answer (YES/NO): NO